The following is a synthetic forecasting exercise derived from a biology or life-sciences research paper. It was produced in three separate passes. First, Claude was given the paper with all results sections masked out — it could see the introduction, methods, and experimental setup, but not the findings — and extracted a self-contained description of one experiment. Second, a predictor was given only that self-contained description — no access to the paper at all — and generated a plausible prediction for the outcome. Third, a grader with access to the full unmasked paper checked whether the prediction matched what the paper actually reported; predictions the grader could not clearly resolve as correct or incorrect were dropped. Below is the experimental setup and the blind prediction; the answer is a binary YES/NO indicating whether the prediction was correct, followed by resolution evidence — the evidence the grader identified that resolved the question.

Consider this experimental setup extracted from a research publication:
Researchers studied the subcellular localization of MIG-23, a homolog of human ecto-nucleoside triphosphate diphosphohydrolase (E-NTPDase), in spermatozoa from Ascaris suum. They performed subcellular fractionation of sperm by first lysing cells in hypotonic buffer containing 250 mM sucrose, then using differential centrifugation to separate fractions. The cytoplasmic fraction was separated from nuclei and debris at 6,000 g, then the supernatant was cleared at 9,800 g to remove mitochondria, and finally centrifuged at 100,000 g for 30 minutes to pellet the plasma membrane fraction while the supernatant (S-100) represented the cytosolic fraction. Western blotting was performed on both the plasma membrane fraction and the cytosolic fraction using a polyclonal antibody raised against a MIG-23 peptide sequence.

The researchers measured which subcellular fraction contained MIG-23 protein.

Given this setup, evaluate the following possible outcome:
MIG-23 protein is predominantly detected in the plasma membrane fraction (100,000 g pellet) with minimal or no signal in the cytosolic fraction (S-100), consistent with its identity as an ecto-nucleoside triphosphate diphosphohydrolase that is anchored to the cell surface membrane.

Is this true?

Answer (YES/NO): YES